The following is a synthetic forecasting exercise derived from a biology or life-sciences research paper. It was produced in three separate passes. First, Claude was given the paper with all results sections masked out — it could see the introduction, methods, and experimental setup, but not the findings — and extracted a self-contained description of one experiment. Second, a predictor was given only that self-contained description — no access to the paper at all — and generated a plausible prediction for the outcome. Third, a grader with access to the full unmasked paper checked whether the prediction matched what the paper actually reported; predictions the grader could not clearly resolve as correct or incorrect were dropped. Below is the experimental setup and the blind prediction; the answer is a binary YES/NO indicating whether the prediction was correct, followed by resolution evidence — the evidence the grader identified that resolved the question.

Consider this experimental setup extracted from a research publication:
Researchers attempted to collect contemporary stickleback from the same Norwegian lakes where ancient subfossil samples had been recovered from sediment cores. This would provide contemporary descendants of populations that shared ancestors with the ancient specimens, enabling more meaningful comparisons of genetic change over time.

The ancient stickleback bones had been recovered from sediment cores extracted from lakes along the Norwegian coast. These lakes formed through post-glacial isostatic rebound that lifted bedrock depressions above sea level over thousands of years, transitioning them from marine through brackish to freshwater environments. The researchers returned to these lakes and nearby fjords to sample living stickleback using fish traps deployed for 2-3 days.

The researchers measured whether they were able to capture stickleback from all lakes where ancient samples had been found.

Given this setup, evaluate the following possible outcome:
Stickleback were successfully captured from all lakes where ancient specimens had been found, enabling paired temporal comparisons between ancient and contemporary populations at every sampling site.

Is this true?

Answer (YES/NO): NO